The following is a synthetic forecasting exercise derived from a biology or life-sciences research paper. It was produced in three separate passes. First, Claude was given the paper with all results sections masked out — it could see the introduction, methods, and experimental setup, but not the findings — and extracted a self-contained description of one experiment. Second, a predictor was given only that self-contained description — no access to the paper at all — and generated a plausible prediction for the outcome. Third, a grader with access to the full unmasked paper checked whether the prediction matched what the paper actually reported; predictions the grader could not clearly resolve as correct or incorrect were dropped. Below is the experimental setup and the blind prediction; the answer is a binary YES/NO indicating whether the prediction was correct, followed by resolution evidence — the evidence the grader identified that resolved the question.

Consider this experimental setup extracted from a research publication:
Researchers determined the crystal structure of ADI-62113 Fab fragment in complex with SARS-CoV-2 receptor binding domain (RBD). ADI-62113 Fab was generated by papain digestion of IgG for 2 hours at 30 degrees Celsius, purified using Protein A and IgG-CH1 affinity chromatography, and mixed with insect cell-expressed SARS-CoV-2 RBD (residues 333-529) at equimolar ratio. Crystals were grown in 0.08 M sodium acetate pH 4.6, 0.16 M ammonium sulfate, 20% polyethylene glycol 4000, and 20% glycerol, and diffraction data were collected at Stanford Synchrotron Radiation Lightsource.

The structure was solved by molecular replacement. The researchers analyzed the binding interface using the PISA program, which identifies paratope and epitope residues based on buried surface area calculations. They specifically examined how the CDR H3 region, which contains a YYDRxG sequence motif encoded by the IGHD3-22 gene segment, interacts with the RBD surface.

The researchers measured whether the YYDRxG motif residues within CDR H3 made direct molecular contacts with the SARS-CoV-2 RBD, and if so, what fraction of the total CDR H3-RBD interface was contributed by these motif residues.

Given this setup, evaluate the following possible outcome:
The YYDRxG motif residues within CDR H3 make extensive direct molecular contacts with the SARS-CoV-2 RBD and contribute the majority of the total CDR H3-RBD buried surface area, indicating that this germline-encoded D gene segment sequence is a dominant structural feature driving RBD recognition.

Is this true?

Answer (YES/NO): YES